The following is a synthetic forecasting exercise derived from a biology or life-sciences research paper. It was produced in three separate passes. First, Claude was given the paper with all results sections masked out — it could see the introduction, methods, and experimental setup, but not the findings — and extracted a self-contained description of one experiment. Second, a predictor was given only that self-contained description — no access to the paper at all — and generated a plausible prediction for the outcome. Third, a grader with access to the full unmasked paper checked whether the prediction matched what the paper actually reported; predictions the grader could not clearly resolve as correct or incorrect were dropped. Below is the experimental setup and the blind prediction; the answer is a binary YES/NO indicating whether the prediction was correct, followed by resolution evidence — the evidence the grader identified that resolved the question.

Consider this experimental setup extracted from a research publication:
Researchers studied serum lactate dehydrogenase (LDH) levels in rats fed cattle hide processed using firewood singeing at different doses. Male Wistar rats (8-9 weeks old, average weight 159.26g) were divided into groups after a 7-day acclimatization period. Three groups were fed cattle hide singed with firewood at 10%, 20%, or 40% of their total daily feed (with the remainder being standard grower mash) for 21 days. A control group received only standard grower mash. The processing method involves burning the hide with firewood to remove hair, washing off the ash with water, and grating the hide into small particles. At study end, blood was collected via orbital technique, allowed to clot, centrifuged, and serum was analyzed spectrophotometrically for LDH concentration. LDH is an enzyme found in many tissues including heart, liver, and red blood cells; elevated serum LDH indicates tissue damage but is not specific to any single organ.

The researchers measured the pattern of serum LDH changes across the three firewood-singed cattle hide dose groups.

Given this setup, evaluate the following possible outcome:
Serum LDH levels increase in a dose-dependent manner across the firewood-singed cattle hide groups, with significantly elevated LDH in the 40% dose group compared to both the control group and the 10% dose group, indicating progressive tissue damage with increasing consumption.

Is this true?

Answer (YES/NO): NO